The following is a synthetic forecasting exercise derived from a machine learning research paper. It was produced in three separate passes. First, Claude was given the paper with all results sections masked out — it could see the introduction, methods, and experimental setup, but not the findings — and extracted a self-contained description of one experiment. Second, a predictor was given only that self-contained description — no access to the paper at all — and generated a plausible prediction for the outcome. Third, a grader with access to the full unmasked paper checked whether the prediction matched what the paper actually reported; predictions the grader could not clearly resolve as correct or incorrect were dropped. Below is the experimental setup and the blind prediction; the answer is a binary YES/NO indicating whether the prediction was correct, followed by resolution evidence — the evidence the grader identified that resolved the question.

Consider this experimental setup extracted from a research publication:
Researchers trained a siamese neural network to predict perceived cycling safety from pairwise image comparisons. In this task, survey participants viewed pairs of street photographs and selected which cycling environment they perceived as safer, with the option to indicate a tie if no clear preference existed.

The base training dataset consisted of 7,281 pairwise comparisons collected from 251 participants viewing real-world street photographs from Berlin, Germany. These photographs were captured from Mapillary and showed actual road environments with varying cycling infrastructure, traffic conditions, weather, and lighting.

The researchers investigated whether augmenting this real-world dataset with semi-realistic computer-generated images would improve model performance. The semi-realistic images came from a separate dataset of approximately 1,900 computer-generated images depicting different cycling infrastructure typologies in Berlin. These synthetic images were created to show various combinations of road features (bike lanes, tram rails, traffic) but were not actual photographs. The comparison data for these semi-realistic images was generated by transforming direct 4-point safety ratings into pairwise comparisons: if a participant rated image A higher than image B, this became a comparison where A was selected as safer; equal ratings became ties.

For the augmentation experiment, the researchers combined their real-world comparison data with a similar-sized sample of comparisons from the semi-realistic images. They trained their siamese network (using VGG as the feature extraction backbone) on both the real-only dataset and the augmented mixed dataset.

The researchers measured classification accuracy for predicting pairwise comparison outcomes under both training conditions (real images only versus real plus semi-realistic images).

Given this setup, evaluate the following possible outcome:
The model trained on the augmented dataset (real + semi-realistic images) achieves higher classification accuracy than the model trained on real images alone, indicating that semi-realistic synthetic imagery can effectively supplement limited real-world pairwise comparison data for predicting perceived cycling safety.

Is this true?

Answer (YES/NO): YES